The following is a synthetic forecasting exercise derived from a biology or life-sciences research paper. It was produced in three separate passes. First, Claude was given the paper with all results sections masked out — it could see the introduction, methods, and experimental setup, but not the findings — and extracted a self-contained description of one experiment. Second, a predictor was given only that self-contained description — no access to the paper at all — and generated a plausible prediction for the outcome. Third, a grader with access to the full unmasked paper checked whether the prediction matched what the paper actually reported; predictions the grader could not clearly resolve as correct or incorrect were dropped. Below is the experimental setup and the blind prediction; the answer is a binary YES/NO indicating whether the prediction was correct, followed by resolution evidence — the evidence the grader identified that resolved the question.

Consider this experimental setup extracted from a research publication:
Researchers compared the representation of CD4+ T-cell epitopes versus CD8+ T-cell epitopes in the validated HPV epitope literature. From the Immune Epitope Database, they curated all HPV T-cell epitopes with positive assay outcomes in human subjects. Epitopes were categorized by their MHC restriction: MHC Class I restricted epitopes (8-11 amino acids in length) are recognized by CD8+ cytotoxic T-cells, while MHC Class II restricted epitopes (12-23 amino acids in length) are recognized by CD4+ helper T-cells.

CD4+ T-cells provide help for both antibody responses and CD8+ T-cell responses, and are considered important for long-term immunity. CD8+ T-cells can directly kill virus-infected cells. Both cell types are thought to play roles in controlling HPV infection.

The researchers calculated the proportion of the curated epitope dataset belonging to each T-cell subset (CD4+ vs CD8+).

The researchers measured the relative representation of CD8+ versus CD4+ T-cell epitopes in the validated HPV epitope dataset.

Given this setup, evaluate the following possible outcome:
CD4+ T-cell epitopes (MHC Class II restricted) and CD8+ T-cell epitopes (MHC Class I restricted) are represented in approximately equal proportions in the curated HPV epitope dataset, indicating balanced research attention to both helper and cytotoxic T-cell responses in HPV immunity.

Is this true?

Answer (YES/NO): NO